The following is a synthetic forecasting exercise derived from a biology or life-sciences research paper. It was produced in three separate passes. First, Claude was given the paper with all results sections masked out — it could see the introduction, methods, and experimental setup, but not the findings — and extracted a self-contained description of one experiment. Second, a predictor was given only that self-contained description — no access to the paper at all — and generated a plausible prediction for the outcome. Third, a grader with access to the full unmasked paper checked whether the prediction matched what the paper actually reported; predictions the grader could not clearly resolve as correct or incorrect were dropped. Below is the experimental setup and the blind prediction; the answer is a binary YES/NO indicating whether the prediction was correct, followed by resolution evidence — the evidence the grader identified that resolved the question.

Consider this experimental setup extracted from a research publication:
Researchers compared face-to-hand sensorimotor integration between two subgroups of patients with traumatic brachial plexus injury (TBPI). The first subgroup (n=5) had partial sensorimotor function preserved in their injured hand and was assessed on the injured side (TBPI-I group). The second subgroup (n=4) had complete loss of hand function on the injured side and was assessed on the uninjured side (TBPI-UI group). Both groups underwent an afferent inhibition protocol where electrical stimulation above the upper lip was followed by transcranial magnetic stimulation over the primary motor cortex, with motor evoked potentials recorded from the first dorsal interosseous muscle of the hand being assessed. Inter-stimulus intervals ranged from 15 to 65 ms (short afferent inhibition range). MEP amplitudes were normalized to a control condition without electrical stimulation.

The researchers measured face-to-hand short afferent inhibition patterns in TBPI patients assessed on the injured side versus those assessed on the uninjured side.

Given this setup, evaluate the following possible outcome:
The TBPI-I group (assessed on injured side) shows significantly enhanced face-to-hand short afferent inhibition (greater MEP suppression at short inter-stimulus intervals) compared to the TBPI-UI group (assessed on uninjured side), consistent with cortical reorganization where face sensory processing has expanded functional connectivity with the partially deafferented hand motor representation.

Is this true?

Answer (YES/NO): NO